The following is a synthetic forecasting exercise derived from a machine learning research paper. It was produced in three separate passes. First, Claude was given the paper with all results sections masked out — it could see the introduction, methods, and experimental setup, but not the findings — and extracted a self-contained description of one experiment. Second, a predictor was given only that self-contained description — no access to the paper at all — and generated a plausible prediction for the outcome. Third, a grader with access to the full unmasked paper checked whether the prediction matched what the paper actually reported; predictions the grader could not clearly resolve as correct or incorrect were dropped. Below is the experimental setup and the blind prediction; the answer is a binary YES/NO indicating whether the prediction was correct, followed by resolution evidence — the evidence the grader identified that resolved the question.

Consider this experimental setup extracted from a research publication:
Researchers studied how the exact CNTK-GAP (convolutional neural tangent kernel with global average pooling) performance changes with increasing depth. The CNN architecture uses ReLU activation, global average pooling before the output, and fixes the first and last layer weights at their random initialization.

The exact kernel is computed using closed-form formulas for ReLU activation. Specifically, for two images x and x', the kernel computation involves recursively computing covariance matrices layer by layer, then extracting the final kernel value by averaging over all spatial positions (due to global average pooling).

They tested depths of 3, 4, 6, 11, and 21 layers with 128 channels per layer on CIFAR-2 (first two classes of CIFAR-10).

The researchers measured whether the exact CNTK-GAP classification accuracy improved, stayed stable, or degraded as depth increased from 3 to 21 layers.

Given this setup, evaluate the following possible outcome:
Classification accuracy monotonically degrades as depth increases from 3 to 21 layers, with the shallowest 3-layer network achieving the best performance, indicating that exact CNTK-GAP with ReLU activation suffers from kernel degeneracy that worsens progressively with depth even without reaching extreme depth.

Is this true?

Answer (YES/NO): NO